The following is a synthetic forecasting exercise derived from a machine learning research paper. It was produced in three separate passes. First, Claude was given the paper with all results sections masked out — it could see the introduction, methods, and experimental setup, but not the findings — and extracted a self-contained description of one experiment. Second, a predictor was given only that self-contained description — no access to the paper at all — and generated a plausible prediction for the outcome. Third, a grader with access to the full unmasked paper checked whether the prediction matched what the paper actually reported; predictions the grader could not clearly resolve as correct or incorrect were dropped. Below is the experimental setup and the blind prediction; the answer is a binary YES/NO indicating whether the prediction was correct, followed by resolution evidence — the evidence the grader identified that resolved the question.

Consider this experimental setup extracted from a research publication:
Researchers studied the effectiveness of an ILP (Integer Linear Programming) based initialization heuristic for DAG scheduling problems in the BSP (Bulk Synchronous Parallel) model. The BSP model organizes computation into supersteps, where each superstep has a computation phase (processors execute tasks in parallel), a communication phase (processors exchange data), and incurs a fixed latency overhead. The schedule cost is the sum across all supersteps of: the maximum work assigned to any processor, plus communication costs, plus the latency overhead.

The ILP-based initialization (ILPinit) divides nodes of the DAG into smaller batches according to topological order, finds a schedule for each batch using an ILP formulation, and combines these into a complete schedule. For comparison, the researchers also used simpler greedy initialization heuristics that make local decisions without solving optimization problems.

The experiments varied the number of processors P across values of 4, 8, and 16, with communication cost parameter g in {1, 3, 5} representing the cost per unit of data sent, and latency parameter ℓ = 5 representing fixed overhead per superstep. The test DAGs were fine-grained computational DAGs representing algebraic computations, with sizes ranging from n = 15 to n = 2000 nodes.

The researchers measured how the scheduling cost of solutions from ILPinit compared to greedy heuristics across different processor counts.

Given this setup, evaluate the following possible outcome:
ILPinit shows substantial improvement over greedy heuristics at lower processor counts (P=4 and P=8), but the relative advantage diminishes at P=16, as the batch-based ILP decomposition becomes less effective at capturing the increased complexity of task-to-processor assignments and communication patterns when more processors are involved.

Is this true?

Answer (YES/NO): NO